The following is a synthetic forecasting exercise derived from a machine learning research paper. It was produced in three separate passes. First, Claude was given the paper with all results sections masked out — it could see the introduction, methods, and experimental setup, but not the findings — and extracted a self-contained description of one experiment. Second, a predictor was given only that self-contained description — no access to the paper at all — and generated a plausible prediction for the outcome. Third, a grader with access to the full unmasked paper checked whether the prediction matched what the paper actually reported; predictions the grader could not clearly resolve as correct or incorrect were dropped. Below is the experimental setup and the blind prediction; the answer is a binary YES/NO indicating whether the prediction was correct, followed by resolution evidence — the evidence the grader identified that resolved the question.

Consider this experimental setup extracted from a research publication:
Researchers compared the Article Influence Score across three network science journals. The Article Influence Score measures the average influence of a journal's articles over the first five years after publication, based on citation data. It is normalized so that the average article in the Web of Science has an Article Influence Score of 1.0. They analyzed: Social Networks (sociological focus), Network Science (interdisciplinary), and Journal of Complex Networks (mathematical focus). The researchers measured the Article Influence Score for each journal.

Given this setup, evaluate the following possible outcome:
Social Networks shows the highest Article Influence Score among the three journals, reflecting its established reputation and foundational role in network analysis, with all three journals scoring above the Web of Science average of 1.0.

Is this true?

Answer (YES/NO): NO